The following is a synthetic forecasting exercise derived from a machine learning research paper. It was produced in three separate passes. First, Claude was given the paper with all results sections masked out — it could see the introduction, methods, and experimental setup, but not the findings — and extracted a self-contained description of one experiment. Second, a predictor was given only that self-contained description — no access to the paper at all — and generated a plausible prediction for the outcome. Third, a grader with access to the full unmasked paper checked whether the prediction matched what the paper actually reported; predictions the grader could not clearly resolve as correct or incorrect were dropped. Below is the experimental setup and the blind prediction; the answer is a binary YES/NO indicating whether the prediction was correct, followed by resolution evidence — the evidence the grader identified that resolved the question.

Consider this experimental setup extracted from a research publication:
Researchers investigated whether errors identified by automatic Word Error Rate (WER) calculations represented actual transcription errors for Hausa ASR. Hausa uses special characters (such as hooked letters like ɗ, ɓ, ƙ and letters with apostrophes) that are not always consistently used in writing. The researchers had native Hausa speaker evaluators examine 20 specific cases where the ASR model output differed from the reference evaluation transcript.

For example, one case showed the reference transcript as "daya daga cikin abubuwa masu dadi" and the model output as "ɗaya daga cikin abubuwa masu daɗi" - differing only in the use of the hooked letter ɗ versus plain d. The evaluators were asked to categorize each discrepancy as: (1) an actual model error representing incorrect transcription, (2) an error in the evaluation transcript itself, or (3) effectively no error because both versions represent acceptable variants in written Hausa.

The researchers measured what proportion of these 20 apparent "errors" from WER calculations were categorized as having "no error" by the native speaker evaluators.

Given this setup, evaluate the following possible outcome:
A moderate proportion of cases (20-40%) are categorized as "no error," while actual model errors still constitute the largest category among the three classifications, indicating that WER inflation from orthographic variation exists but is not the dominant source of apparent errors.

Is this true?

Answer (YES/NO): NO